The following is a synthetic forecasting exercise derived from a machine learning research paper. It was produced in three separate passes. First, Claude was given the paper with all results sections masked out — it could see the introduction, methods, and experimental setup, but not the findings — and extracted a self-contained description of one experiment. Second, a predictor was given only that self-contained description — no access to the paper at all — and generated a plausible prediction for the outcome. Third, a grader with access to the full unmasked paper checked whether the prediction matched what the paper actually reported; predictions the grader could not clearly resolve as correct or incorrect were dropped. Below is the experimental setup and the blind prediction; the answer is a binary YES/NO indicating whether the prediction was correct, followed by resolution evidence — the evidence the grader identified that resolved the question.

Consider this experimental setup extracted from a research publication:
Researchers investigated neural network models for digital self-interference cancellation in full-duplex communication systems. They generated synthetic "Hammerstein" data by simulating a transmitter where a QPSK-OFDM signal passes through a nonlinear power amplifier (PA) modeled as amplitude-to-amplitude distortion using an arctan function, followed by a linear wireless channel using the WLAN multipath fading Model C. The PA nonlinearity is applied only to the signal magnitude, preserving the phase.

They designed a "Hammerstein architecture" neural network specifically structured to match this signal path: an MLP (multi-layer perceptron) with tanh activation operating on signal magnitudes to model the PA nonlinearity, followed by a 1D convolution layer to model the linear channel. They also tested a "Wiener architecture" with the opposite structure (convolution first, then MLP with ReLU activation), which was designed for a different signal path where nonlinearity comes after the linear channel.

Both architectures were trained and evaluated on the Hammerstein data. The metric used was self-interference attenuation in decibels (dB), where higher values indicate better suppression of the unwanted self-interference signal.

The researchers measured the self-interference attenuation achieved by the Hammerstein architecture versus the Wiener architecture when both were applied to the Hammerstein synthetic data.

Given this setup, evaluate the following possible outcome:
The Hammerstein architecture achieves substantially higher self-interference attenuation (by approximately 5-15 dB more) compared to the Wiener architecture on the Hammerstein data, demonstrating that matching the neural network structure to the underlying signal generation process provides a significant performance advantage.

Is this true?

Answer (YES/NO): NO